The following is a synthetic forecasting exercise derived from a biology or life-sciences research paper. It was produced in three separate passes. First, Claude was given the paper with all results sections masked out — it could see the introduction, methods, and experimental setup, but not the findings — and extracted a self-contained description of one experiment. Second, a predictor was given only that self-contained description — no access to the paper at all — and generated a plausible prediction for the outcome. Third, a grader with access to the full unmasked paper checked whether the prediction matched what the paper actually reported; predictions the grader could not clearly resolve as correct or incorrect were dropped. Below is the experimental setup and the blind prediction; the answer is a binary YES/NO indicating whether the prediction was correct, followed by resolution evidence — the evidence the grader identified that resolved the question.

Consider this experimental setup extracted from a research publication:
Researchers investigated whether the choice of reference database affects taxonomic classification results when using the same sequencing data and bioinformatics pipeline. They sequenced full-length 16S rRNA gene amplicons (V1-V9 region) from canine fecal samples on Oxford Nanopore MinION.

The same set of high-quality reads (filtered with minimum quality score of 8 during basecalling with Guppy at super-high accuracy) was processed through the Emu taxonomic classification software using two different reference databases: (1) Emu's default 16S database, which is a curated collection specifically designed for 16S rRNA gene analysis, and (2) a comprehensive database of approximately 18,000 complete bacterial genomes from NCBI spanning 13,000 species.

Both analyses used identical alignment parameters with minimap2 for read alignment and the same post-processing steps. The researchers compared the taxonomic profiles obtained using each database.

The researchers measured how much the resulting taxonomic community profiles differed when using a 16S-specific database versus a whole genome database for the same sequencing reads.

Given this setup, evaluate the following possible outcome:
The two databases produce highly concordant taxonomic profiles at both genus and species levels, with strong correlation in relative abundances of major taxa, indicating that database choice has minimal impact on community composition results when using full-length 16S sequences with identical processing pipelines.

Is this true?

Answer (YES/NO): NO